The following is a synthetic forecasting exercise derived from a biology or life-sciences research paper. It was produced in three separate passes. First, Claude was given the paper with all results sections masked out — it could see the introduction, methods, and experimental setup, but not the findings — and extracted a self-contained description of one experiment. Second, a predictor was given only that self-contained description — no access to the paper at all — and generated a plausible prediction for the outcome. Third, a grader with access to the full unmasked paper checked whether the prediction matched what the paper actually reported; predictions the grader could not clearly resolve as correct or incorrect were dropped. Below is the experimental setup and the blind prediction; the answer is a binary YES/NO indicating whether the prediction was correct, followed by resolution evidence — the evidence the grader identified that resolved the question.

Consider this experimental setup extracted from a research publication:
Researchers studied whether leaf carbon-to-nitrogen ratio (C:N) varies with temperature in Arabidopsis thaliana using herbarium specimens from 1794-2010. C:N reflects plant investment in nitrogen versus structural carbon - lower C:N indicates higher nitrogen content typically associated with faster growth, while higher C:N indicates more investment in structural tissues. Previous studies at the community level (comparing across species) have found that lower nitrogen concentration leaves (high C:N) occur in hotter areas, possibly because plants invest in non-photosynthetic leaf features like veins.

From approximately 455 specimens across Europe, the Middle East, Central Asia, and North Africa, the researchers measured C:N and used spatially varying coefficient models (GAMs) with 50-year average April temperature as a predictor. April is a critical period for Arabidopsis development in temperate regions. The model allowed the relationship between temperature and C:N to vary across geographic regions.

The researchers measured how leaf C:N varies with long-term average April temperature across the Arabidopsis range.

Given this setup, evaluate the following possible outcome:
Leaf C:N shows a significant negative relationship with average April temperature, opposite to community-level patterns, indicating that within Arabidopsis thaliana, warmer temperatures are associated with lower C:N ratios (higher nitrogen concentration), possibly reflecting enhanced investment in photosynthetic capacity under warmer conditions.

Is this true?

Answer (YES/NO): NO